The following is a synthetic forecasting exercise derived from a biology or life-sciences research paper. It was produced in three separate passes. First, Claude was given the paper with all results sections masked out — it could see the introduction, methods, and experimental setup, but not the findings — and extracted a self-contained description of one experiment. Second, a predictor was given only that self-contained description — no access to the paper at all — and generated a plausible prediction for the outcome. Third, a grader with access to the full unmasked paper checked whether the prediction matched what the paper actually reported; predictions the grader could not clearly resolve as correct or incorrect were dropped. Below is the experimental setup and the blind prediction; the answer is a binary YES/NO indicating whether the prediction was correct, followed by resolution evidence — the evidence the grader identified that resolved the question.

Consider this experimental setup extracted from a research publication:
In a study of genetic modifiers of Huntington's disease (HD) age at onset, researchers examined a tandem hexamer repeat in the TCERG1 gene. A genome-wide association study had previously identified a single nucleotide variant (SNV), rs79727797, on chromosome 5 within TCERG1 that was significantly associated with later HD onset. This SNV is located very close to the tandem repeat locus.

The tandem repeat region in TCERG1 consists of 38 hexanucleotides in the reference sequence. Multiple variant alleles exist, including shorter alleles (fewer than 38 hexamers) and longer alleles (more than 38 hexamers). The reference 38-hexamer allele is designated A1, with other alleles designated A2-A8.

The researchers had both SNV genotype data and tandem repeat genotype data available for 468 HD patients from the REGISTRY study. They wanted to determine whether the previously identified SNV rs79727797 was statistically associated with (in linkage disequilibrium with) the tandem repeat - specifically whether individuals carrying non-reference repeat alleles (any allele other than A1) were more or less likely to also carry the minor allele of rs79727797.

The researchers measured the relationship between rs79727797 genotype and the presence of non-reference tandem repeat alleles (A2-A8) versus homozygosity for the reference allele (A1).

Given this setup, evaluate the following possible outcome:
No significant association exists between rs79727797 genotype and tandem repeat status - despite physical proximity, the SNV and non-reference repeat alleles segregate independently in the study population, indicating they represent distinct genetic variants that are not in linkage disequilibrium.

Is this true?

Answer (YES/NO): NO